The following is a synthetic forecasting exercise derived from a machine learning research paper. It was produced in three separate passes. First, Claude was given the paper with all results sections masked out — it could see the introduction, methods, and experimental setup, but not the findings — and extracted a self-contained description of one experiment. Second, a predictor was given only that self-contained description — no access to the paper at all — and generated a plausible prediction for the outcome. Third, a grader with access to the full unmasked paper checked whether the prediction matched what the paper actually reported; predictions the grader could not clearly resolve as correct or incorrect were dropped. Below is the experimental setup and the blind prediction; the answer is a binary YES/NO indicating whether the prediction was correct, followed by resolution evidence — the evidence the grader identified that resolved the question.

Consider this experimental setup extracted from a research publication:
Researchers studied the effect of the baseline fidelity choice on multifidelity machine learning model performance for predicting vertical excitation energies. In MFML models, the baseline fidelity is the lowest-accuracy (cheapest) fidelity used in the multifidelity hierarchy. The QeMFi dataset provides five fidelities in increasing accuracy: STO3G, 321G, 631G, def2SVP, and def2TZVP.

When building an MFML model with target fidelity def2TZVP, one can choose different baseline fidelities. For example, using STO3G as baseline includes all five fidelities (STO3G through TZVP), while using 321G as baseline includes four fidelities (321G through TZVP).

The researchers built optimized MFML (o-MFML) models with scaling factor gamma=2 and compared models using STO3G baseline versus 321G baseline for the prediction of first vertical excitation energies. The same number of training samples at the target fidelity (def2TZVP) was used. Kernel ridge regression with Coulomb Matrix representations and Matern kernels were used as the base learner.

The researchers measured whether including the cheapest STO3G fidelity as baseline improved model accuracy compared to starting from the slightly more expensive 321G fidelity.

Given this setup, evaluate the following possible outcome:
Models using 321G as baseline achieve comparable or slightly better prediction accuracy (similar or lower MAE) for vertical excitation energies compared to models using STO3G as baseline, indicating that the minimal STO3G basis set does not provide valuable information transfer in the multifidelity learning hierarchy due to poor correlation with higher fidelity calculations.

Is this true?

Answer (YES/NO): YES